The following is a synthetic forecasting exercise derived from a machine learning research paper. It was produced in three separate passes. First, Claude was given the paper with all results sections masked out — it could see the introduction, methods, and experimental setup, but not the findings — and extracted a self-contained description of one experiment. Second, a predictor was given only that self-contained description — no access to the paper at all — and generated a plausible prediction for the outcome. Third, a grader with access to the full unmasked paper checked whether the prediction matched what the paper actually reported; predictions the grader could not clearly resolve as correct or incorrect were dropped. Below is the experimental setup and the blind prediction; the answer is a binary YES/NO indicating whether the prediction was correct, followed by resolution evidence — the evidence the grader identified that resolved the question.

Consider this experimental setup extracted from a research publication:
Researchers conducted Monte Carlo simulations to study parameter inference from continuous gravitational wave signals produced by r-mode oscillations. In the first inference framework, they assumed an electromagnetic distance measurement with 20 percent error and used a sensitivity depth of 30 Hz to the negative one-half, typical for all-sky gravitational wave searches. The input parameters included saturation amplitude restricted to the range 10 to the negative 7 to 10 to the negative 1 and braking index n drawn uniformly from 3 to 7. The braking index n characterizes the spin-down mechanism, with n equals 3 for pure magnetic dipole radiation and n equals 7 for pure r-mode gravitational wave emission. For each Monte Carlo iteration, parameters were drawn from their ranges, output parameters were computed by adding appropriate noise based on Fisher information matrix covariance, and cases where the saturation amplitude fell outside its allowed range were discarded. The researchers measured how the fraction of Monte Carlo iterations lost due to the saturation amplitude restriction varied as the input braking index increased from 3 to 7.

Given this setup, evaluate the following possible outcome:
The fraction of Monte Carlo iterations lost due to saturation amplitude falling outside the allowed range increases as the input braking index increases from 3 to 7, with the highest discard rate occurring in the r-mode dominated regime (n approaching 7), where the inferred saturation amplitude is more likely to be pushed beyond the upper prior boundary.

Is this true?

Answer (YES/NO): YES